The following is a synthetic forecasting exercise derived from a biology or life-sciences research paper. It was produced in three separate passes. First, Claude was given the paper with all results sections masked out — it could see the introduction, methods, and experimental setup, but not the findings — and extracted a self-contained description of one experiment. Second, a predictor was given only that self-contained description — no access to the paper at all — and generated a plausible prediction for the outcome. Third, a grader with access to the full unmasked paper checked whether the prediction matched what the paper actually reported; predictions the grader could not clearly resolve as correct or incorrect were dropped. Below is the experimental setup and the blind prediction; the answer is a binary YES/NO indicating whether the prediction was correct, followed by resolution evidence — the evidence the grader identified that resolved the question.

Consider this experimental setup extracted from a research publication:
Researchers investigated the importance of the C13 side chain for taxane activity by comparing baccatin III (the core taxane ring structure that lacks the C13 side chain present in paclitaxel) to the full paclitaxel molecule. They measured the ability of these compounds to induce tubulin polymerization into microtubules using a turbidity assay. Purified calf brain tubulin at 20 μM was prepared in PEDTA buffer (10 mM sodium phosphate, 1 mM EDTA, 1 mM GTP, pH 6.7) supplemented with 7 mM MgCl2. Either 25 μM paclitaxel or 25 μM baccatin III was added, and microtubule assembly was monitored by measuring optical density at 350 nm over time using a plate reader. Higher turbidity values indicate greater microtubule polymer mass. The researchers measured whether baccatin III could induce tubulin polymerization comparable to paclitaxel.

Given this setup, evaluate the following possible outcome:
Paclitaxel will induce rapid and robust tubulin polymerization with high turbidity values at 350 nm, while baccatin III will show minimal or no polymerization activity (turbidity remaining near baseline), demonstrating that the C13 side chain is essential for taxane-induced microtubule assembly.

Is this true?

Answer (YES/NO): YES